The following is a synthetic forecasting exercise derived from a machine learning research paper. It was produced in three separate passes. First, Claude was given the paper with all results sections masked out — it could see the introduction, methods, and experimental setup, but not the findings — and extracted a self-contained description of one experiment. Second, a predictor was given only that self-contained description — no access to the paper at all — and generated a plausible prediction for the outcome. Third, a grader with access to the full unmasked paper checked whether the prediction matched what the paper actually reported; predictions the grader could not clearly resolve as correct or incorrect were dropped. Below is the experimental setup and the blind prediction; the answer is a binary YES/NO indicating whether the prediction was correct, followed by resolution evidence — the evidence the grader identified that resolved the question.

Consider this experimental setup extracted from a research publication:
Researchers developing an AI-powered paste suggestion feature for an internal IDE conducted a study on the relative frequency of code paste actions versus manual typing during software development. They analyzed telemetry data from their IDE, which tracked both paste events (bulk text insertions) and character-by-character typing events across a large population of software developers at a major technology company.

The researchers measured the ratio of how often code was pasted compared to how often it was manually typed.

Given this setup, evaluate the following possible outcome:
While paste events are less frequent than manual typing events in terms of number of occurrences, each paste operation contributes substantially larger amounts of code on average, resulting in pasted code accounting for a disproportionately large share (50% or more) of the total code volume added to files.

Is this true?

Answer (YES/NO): NO